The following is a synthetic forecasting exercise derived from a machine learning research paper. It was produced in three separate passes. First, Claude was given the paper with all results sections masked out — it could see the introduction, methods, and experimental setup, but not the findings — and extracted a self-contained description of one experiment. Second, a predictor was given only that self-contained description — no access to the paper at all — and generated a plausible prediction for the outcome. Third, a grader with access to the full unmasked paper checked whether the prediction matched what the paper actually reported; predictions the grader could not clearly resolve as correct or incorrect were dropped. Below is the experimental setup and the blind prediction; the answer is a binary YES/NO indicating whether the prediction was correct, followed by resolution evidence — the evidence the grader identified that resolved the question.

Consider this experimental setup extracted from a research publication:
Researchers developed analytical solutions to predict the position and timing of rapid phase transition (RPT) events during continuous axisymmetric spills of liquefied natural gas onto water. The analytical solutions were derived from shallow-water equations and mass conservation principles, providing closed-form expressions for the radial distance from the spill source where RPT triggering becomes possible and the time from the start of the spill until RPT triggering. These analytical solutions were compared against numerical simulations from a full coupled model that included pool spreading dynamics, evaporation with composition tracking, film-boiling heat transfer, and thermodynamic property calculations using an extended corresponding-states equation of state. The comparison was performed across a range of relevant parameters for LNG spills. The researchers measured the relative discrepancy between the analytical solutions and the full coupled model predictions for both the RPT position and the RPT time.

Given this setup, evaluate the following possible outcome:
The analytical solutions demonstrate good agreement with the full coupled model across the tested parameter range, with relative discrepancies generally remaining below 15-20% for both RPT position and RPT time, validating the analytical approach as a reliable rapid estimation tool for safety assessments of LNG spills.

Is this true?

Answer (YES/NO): YES